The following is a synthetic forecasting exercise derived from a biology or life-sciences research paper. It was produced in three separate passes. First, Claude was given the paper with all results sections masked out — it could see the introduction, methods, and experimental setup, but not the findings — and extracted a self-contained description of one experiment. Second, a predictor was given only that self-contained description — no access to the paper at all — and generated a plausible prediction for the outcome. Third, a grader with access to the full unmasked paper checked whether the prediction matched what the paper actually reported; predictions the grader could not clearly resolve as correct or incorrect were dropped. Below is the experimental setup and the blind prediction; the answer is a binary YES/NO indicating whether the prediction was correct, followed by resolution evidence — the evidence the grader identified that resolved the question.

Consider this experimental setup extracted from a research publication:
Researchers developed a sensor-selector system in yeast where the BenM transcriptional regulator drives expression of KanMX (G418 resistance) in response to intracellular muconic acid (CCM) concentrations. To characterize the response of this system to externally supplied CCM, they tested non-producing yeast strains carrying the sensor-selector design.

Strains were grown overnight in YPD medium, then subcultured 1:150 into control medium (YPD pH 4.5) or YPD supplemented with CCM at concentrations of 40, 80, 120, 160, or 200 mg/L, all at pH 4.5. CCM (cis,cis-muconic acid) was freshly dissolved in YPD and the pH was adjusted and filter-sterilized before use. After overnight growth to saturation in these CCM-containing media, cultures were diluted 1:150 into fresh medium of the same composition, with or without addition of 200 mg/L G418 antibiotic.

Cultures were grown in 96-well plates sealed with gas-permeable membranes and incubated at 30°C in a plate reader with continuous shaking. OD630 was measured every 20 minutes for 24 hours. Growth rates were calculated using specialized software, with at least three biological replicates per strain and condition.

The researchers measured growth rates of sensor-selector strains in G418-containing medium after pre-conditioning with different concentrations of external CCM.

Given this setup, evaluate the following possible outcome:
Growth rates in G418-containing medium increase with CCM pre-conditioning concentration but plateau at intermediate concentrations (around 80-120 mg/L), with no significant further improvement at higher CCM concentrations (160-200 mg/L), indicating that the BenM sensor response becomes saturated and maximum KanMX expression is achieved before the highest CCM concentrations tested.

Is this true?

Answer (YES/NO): NO